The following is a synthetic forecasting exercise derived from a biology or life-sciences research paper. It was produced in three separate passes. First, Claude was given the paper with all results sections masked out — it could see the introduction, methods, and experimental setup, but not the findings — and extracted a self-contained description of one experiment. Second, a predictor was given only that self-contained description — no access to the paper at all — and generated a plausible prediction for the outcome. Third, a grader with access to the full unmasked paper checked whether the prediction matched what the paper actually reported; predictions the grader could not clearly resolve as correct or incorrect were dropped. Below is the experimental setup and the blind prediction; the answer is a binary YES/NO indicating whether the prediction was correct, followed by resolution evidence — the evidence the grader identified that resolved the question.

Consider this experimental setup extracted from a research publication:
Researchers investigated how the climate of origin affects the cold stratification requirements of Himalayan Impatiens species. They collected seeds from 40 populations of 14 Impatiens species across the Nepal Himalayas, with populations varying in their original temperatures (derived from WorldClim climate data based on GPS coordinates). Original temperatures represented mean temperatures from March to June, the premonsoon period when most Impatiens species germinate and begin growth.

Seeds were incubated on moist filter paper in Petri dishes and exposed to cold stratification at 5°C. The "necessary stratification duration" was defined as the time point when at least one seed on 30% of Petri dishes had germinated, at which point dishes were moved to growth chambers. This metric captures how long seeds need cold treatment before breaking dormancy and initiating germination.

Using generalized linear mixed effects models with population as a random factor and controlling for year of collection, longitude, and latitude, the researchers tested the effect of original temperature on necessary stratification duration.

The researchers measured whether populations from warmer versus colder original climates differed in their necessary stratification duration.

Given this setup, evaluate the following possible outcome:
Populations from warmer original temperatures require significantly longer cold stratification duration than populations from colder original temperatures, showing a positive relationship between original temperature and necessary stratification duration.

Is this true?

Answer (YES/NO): YES